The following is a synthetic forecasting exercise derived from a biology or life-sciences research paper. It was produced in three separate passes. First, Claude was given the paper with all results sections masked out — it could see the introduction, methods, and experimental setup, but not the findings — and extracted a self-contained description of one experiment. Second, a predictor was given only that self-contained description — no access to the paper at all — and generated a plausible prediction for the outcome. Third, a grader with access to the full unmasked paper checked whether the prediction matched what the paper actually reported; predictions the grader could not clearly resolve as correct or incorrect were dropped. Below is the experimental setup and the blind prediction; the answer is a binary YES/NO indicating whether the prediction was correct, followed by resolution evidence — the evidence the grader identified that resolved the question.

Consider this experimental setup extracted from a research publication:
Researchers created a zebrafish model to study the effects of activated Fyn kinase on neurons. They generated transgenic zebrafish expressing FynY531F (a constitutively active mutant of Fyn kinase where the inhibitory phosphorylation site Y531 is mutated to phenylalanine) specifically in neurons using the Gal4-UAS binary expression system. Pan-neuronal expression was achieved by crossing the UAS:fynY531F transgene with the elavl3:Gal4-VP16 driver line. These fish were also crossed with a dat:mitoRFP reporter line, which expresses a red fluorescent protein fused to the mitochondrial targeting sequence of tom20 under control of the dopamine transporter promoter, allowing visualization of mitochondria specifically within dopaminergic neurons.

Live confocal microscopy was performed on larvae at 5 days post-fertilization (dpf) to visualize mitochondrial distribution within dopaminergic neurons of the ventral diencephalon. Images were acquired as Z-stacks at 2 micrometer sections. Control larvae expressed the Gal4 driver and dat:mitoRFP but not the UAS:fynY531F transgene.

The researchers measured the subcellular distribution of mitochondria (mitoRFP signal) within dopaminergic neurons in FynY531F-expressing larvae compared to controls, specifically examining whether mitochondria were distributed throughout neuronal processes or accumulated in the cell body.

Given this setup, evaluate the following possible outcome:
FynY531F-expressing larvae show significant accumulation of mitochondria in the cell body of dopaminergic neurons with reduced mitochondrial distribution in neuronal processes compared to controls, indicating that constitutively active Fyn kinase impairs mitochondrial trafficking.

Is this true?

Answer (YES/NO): NO